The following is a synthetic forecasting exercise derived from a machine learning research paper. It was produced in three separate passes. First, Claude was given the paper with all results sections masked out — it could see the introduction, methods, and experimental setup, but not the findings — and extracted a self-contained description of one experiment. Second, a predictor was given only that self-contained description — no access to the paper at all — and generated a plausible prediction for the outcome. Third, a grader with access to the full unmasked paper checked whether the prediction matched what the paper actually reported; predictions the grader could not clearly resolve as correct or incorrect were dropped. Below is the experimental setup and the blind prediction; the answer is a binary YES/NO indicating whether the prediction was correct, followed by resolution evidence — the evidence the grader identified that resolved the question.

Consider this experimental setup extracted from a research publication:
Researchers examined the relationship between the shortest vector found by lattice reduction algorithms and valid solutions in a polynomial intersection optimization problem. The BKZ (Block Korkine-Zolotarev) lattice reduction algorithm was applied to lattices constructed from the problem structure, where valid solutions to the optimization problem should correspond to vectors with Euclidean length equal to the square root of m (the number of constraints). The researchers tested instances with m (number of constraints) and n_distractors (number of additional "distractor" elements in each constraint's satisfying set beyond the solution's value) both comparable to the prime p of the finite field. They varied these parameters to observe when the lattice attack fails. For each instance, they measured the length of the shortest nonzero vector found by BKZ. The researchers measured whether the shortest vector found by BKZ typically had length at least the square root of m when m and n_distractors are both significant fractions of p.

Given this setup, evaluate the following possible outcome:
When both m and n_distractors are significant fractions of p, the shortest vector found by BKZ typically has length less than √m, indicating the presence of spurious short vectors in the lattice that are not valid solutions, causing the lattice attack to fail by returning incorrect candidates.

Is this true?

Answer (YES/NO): YES